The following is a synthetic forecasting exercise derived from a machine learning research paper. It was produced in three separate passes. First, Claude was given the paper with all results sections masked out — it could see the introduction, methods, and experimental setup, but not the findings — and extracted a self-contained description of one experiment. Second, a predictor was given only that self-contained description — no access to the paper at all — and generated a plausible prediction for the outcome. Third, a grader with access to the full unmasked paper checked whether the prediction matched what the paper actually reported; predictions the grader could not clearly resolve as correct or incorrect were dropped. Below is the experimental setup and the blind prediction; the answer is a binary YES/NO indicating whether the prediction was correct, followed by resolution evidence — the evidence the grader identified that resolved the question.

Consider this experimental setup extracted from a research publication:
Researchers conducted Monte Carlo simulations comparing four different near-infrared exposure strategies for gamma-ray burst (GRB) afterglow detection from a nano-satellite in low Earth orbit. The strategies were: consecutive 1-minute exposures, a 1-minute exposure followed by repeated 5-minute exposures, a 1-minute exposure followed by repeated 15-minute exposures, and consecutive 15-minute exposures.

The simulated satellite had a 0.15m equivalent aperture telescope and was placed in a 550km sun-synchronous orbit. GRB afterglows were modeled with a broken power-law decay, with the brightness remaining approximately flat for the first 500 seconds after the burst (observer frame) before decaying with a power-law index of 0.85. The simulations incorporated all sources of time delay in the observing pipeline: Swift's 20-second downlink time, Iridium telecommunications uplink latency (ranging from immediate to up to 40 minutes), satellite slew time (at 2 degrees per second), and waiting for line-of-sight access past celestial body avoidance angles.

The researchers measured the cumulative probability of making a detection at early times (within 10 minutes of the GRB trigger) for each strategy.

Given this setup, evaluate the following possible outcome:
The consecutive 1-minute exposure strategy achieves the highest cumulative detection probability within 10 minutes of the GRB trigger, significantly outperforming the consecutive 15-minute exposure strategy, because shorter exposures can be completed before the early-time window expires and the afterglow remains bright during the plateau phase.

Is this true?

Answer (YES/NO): YES